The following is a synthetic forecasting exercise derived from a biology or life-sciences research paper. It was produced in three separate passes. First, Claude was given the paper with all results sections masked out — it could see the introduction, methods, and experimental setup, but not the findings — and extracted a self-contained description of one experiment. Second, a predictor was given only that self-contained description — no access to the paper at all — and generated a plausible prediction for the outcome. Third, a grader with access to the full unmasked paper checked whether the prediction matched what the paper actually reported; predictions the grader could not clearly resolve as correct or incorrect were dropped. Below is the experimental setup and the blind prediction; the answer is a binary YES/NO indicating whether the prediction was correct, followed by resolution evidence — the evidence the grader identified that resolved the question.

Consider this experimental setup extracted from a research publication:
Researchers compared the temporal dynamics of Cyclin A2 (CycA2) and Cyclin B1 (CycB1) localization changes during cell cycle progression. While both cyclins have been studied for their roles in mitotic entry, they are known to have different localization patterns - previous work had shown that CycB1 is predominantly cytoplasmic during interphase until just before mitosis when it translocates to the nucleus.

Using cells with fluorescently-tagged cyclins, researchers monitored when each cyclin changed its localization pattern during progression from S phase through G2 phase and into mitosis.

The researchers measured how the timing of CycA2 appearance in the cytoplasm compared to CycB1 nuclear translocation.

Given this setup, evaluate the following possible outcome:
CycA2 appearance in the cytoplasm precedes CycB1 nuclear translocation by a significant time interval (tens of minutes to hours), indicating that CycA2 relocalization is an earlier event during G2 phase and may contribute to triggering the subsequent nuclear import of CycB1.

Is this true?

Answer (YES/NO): YES